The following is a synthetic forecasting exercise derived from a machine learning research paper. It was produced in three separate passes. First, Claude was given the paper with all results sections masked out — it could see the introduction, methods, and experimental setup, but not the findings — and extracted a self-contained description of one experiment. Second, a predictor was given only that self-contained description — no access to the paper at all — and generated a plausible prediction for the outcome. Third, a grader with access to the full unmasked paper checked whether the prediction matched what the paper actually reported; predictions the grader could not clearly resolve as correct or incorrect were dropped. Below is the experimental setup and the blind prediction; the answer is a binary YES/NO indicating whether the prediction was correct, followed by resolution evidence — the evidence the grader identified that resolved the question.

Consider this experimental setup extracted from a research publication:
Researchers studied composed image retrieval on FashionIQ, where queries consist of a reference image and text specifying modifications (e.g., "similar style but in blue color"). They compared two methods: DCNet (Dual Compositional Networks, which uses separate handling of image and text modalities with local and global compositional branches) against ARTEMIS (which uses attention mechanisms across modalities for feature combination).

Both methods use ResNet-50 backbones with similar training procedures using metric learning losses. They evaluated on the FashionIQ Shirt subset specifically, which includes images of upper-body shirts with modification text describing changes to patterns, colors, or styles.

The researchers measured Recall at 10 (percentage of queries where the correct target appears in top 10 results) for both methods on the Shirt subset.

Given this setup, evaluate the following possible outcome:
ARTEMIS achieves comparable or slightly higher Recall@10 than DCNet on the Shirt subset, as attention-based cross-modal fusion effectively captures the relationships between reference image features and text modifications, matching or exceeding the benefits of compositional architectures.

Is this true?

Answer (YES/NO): NO